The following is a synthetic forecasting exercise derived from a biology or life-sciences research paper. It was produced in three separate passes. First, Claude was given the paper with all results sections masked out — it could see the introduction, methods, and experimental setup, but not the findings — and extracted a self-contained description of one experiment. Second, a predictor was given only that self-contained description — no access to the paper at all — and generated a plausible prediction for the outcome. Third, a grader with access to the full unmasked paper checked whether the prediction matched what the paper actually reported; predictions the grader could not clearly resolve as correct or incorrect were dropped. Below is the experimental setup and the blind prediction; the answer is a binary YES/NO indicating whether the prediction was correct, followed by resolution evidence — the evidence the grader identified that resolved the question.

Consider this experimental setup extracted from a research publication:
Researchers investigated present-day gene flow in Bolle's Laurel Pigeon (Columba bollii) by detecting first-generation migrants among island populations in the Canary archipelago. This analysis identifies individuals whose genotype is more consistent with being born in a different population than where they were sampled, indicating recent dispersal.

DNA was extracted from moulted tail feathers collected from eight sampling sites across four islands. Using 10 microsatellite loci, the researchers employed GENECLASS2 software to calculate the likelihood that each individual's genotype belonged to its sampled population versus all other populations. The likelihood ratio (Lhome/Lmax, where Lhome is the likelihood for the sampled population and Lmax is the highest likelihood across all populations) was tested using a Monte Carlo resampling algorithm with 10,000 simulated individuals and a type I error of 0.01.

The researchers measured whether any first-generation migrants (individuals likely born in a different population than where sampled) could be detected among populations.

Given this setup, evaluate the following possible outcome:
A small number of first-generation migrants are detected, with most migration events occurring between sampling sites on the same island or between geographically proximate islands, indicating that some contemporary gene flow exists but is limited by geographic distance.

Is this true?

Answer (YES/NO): NO